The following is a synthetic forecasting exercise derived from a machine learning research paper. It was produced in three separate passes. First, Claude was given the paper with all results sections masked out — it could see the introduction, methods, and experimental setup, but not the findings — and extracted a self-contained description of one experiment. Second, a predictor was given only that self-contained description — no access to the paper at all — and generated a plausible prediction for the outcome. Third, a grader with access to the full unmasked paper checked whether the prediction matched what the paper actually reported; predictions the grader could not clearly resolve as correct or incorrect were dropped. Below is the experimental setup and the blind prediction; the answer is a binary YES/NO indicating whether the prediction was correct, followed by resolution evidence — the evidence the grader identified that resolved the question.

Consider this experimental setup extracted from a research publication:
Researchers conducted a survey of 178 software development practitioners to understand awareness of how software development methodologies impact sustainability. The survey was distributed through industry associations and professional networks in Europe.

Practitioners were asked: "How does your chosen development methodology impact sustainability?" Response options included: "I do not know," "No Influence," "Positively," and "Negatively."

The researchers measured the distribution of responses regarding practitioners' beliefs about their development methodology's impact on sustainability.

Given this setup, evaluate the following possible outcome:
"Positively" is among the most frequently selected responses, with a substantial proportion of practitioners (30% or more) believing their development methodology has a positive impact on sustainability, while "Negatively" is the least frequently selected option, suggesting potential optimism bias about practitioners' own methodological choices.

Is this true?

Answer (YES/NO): NO